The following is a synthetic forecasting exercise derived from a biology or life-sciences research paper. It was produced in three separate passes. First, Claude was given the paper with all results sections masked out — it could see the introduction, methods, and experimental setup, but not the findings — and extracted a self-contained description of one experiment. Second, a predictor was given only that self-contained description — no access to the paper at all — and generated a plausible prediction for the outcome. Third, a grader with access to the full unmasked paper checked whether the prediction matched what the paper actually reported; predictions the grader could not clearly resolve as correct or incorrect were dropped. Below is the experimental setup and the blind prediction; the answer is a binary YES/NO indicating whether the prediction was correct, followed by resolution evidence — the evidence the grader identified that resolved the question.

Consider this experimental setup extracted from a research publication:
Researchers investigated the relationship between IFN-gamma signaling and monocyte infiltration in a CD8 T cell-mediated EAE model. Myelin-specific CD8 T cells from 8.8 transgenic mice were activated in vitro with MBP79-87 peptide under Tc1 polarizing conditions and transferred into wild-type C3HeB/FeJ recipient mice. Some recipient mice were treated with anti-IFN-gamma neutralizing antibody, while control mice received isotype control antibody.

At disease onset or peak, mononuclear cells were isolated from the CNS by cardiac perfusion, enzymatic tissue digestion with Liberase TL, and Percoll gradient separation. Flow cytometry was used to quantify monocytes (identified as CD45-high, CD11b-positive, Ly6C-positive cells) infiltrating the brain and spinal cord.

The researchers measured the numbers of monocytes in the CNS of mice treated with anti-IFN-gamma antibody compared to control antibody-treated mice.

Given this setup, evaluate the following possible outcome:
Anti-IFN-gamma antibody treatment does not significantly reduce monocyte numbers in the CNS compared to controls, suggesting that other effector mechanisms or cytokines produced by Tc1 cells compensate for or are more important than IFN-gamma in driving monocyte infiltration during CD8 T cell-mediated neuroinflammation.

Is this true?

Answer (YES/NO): NO